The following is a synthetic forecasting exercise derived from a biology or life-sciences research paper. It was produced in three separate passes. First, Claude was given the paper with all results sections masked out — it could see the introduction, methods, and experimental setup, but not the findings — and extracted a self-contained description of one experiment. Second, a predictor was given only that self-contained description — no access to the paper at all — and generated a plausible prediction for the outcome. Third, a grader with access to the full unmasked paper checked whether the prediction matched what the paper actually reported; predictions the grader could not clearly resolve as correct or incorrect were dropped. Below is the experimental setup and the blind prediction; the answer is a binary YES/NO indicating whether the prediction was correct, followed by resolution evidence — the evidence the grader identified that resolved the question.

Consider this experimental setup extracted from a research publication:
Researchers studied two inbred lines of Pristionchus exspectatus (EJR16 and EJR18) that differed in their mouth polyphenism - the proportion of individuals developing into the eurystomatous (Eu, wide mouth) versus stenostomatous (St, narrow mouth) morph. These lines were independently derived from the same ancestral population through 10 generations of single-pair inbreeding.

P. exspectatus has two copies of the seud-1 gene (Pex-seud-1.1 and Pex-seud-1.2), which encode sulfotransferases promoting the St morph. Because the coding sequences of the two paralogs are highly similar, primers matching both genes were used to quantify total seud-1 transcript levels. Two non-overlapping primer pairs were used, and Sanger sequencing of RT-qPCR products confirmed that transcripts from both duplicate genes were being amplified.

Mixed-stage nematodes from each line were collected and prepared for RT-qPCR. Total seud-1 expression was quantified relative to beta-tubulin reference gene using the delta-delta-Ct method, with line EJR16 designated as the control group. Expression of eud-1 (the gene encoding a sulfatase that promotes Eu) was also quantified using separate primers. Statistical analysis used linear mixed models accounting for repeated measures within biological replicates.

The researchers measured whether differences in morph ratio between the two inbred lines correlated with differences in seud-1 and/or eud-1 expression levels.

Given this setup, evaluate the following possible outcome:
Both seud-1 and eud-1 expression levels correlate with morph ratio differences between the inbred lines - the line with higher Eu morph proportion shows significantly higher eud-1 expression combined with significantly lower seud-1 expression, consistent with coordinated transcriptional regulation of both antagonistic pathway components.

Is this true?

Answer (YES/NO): NO